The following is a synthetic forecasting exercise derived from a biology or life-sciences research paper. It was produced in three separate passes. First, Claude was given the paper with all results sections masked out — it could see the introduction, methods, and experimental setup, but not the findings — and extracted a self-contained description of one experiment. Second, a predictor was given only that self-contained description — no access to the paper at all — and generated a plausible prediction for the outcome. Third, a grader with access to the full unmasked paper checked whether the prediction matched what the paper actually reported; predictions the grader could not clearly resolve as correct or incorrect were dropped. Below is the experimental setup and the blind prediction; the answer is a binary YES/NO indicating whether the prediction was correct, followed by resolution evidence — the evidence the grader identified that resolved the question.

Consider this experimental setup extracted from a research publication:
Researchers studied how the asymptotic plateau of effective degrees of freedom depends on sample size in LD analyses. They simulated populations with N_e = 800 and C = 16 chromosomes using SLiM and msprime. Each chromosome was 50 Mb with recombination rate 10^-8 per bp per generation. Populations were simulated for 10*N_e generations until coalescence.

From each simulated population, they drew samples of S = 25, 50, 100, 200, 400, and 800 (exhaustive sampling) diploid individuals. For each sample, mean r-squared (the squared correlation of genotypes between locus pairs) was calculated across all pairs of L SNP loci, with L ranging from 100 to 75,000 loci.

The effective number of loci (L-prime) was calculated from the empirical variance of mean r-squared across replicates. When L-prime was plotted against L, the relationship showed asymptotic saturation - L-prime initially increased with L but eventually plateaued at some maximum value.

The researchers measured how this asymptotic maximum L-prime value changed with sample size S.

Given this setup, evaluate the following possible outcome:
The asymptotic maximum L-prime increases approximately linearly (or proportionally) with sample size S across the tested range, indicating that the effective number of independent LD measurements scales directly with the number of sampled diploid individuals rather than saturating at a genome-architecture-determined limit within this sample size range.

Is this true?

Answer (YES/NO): NO